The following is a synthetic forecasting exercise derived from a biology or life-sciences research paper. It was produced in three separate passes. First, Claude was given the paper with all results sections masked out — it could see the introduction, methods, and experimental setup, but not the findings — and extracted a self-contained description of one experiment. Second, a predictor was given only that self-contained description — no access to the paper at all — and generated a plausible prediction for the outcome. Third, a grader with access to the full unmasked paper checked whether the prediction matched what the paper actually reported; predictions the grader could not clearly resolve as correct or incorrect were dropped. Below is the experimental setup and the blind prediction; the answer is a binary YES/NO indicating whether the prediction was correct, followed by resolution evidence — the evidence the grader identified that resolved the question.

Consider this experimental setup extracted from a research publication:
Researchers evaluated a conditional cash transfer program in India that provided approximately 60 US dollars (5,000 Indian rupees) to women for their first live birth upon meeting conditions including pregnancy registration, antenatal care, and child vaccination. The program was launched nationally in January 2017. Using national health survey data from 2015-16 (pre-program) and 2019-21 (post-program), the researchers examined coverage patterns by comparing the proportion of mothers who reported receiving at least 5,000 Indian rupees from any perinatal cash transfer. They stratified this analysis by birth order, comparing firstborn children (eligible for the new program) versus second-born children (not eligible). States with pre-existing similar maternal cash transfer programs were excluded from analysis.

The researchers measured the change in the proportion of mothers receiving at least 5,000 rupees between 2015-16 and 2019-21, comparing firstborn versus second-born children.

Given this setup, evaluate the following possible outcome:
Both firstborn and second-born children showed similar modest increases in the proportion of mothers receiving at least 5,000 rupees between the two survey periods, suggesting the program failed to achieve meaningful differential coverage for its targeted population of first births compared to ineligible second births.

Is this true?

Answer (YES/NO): NO